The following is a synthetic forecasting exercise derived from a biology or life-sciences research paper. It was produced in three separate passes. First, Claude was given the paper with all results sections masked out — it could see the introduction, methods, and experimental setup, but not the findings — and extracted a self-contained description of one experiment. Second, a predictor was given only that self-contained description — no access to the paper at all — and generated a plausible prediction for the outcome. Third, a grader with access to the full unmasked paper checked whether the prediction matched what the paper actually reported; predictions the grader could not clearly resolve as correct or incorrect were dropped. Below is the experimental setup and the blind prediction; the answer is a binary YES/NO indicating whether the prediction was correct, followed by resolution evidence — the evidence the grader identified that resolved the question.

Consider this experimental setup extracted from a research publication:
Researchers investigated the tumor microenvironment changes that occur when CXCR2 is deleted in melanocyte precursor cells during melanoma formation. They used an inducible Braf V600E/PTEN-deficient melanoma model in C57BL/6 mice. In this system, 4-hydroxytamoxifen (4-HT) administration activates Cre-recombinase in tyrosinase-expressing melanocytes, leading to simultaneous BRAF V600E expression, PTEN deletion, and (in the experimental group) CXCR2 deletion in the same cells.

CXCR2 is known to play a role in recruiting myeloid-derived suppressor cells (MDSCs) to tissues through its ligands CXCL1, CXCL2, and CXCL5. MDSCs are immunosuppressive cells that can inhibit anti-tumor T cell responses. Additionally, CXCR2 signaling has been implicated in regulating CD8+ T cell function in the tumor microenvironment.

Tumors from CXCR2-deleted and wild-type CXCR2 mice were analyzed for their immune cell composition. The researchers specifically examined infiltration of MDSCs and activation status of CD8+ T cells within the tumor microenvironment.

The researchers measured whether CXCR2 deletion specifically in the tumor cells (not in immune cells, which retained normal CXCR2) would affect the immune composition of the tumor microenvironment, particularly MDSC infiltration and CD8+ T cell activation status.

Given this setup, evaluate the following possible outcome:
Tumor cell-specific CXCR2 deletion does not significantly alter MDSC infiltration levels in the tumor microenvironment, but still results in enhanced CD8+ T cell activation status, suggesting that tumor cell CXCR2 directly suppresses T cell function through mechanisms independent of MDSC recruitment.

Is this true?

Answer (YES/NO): NO